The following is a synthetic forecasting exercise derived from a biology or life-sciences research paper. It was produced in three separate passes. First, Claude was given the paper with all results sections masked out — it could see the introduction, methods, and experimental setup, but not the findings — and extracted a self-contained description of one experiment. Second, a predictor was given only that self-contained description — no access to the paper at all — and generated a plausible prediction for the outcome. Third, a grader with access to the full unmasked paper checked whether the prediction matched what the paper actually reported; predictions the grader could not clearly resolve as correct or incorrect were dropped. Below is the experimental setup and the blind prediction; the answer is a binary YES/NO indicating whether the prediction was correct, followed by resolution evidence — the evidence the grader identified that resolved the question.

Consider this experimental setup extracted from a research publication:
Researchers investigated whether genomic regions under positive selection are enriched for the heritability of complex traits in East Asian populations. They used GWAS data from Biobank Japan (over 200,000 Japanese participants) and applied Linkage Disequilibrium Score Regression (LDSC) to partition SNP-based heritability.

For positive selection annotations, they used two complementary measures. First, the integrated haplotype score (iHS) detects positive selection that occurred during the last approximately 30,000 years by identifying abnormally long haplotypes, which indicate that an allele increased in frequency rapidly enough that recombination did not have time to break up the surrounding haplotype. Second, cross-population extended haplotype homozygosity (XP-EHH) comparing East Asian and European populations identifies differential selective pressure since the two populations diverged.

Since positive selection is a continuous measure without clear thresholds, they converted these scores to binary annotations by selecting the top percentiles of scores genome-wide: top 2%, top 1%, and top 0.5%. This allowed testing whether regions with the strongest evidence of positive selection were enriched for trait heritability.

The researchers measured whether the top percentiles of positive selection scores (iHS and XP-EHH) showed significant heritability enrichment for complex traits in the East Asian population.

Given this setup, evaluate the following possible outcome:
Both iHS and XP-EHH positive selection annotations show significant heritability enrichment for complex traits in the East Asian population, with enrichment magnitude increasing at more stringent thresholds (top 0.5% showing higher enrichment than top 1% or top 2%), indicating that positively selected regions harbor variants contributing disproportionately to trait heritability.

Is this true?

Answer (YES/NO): NO